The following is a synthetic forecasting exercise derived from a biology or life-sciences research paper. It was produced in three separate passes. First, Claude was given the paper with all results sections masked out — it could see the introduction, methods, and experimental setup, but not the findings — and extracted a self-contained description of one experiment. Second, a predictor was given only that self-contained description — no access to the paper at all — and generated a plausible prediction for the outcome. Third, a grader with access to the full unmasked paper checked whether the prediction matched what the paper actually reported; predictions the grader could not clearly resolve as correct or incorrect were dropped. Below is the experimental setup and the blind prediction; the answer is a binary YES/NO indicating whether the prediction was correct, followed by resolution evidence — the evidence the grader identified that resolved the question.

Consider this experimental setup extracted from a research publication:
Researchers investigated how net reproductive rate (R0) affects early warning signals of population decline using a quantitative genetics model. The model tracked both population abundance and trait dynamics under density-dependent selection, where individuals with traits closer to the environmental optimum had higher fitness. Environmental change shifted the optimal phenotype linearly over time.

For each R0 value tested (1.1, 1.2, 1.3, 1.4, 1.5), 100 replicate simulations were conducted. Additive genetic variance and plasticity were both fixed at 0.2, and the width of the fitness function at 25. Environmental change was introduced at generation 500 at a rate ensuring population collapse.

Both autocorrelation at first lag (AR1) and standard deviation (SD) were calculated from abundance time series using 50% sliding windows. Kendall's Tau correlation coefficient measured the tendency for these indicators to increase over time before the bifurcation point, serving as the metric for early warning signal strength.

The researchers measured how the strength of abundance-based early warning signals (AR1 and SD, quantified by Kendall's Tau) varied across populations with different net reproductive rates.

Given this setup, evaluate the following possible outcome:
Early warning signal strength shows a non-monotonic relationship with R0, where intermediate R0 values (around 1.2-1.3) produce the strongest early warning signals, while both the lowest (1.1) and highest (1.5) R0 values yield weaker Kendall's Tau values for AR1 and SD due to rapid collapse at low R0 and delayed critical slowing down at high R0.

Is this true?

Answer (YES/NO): NO